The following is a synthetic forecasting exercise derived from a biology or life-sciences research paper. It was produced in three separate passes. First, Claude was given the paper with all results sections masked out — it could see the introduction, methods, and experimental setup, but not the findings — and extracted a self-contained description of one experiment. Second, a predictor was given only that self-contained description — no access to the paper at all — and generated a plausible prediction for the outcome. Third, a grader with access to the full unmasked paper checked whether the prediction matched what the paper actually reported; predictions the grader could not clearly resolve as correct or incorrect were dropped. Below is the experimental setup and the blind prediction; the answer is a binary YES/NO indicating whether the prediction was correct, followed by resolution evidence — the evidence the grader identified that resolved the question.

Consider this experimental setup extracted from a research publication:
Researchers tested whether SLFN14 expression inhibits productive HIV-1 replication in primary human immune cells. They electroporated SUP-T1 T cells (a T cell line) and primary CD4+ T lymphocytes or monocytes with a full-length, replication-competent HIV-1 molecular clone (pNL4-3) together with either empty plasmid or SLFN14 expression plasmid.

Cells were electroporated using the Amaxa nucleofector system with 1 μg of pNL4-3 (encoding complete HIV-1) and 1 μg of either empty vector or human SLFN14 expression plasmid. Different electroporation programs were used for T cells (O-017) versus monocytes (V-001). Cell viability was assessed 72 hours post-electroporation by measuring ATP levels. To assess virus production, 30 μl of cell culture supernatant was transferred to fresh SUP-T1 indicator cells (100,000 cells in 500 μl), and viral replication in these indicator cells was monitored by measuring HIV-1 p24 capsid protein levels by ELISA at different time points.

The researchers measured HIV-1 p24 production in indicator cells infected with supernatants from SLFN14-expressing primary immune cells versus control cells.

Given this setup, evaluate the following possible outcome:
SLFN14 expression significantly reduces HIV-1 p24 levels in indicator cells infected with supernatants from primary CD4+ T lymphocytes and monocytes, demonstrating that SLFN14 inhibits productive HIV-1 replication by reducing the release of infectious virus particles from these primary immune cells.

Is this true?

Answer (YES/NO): YES